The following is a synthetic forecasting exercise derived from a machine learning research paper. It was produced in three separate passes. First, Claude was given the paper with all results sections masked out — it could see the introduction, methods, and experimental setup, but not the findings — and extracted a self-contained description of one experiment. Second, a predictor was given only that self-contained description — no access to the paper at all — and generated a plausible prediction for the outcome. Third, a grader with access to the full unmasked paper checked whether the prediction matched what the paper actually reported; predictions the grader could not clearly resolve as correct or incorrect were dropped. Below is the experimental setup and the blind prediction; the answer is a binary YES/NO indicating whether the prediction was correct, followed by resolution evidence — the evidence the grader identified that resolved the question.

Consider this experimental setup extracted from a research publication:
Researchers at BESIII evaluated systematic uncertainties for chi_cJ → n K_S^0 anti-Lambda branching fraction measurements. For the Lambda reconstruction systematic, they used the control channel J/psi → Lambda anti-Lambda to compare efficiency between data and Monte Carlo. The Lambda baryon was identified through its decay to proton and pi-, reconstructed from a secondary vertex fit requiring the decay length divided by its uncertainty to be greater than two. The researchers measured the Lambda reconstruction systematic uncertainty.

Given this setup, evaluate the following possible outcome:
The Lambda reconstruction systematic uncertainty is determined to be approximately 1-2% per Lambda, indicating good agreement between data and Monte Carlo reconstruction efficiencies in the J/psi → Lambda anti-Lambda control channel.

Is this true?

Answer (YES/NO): YES